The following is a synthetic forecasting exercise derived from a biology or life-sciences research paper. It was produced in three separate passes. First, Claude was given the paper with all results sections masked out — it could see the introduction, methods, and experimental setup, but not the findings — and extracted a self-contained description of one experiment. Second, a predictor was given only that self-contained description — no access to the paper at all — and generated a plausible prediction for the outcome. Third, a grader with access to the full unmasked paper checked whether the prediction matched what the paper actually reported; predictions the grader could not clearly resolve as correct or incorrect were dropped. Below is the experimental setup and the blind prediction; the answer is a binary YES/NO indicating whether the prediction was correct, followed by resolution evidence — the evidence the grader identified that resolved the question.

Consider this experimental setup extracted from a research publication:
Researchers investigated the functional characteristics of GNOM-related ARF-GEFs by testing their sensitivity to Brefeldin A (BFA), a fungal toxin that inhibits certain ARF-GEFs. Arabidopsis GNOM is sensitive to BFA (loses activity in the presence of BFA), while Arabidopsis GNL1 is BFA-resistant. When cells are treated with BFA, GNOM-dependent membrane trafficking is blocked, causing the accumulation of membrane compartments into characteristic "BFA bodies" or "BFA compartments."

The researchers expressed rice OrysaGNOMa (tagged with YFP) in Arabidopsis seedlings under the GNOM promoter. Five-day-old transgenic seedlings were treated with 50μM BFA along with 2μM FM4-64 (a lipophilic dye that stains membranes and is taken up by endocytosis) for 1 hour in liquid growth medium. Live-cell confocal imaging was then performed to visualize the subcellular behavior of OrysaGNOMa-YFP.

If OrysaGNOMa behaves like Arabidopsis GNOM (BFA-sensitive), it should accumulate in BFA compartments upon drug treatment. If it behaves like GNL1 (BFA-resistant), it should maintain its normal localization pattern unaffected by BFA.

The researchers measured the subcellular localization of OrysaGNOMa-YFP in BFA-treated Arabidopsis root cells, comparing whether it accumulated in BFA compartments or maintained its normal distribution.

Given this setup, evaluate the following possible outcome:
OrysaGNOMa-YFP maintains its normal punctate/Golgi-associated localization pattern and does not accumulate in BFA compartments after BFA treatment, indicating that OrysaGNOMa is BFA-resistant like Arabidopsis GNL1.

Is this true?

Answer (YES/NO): NO